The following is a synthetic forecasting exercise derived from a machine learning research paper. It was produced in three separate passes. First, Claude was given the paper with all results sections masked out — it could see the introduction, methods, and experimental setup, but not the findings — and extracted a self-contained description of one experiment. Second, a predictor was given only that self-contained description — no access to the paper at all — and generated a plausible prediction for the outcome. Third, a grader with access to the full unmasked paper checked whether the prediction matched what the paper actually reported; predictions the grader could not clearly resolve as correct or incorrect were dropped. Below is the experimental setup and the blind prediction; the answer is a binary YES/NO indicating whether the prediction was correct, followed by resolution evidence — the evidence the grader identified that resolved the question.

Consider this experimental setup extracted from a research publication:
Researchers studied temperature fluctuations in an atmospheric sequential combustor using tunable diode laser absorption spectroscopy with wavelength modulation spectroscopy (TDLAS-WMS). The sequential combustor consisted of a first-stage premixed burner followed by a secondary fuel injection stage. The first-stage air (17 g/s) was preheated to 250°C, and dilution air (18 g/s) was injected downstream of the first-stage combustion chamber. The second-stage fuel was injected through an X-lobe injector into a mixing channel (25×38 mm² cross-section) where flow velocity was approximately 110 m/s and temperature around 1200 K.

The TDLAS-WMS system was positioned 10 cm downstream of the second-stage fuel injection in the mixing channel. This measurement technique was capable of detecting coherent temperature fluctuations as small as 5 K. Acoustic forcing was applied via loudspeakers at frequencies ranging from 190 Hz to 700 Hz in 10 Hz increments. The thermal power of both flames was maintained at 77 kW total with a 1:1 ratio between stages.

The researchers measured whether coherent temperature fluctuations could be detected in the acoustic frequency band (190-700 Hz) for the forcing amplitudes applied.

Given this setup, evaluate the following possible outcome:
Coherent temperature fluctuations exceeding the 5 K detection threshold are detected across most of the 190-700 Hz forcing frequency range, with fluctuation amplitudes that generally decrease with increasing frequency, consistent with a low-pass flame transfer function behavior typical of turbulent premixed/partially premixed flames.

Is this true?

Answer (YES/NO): NO